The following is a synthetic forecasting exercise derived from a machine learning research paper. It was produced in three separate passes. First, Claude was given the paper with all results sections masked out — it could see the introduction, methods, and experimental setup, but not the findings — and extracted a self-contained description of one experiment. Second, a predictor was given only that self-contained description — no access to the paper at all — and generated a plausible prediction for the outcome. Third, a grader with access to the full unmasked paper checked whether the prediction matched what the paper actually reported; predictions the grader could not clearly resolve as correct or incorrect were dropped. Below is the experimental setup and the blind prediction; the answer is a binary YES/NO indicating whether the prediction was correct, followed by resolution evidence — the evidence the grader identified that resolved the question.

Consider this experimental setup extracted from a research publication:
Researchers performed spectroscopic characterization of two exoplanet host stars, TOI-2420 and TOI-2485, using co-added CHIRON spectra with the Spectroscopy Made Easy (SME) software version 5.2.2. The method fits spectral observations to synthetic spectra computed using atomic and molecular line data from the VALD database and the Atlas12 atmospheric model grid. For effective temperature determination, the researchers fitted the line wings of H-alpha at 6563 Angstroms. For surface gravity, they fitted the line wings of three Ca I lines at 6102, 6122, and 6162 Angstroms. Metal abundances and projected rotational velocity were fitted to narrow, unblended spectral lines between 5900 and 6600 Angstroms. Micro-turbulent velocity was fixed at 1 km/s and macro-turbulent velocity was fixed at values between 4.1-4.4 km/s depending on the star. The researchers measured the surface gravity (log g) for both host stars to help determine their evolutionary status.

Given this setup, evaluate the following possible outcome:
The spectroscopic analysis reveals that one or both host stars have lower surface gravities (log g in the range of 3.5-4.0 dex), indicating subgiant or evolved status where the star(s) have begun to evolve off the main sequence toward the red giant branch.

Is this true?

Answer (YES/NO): YES